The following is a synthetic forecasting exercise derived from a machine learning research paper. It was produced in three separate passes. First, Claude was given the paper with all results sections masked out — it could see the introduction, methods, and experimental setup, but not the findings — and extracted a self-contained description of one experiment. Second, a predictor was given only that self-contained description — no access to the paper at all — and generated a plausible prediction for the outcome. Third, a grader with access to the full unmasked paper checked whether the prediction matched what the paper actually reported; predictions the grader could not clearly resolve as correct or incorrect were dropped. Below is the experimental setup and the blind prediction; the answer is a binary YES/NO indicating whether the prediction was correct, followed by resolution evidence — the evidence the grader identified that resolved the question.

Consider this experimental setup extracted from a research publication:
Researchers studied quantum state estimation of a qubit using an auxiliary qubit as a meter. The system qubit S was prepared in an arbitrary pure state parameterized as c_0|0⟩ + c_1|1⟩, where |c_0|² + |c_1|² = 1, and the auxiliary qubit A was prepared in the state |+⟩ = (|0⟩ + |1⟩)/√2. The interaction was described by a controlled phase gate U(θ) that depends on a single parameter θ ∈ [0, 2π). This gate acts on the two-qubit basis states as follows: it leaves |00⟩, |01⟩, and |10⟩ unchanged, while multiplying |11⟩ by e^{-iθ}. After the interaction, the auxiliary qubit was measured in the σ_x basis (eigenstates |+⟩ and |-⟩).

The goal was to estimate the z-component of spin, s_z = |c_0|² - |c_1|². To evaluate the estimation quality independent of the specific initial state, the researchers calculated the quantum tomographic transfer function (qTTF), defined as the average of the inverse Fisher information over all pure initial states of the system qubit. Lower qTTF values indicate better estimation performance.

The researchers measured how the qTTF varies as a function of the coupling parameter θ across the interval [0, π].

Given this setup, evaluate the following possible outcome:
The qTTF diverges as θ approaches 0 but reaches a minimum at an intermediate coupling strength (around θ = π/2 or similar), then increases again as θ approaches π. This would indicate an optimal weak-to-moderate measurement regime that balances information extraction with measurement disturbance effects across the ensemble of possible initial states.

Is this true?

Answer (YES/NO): NO